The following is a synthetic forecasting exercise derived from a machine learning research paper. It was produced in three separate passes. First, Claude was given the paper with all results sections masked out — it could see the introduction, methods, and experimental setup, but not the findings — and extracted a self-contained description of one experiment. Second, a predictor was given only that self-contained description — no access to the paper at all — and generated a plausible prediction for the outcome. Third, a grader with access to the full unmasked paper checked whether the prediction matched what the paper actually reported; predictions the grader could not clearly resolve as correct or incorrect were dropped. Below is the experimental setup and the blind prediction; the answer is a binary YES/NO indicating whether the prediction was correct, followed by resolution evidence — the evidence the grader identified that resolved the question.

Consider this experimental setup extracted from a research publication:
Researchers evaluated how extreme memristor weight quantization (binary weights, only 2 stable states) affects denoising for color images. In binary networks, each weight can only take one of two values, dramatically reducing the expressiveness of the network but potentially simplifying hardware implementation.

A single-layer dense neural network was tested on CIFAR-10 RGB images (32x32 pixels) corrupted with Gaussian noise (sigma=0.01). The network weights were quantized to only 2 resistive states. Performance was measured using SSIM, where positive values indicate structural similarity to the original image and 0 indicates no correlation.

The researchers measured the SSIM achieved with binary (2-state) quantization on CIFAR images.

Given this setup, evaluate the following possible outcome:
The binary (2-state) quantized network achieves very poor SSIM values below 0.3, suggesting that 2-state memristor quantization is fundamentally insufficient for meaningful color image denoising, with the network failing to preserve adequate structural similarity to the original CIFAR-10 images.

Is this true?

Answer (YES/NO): YES